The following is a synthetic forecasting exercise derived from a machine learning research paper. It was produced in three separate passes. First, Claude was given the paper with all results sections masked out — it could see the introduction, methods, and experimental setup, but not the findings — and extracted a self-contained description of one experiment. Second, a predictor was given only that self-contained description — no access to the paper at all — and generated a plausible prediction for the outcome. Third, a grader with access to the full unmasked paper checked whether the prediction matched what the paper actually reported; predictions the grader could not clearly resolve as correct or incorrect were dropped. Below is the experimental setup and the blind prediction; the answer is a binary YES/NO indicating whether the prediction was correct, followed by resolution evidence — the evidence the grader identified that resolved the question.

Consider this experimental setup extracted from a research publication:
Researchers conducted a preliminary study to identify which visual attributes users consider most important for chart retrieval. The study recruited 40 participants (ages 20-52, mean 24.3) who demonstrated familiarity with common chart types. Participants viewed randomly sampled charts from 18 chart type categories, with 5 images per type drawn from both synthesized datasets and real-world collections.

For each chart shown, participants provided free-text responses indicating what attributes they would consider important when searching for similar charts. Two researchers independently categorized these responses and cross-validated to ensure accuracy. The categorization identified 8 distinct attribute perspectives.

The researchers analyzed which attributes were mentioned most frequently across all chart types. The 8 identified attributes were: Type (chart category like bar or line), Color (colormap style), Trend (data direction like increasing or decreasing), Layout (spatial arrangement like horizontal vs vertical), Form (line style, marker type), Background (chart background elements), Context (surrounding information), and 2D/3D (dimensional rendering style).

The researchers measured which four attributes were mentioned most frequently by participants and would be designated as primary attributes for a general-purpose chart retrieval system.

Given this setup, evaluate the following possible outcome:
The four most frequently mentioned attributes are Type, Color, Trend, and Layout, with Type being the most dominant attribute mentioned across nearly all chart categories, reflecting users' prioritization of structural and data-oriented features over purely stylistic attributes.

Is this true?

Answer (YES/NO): NO